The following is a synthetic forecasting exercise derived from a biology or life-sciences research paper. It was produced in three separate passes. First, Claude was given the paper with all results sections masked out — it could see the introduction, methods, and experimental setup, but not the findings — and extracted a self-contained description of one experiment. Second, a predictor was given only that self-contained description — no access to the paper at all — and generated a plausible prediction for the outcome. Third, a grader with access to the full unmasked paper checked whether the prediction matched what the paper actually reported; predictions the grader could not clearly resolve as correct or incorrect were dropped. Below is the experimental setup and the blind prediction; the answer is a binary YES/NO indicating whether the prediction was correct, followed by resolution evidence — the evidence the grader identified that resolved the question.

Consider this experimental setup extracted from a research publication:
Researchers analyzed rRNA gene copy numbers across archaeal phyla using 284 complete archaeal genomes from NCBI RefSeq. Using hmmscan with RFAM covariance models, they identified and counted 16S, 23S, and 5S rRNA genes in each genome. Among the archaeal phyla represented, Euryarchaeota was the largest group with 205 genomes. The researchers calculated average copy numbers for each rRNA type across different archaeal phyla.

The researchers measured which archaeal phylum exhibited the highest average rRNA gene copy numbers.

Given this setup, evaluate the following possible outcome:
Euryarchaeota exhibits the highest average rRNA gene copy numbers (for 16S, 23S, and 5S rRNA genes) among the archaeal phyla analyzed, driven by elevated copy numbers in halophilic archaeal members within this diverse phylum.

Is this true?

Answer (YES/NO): NO